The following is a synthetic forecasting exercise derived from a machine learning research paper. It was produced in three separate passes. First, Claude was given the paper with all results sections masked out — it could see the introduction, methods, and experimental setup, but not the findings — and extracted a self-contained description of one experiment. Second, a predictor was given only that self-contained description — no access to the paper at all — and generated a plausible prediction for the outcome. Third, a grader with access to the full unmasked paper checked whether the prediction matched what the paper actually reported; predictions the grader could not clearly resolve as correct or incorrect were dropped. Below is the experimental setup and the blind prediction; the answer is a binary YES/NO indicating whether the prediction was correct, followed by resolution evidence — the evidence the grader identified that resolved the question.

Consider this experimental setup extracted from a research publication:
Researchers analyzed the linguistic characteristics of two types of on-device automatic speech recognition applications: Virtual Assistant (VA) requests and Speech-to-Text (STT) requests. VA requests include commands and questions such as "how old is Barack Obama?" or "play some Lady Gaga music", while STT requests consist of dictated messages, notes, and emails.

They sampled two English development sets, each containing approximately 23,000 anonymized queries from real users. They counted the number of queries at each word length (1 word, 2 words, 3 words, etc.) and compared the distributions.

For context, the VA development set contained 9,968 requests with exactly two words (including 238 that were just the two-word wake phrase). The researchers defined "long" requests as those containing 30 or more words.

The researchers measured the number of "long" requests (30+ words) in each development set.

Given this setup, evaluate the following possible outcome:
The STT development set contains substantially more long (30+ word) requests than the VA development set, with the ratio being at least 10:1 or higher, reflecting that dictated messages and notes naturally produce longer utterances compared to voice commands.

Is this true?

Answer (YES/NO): YES